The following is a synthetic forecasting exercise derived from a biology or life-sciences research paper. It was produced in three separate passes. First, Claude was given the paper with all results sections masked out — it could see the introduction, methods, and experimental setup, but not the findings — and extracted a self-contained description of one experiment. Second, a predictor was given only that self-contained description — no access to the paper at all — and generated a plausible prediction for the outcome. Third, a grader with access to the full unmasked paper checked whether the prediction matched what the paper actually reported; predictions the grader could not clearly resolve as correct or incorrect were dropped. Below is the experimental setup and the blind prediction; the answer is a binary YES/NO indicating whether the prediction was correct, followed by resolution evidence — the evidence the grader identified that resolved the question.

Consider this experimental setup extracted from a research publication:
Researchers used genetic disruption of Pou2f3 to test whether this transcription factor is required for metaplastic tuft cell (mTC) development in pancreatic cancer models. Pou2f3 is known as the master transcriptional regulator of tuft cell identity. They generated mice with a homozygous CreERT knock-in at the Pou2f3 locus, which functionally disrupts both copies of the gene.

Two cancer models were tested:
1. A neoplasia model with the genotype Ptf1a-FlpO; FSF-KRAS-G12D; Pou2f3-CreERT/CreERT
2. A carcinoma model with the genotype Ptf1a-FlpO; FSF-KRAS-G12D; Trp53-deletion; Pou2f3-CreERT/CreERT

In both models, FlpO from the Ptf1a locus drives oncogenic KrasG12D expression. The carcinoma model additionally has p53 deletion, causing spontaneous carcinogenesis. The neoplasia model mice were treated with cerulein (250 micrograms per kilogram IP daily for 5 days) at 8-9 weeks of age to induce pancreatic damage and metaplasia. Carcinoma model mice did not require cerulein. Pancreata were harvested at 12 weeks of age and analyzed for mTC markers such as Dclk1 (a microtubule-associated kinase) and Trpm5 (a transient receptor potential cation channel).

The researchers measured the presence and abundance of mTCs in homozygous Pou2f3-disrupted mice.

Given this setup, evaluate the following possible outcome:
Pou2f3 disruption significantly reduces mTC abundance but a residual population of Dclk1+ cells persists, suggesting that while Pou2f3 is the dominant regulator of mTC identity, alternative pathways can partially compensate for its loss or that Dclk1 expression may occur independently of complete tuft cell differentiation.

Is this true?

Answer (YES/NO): NO